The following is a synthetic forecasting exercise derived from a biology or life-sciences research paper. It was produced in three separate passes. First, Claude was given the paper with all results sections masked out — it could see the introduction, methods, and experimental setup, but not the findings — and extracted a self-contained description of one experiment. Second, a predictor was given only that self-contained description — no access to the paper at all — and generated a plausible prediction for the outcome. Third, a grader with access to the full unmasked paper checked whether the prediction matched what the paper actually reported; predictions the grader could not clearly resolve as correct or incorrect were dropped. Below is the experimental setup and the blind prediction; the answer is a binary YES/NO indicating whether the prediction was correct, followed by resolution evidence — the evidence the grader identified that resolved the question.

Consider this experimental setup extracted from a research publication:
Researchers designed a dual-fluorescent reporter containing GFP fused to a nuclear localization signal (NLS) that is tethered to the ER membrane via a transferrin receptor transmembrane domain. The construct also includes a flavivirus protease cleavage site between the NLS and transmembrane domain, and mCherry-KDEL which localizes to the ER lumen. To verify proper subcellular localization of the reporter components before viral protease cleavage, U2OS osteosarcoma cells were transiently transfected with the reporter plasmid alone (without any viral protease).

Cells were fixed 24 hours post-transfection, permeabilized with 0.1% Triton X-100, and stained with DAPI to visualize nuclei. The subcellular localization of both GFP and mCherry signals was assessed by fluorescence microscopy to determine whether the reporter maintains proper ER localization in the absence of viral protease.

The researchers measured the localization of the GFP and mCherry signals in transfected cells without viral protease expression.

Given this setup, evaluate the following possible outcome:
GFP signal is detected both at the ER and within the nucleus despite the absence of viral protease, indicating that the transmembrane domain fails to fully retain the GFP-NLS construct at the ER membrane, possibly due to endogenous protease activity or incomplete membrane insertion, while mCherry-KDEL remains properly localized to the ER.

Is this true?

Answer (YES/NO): NO